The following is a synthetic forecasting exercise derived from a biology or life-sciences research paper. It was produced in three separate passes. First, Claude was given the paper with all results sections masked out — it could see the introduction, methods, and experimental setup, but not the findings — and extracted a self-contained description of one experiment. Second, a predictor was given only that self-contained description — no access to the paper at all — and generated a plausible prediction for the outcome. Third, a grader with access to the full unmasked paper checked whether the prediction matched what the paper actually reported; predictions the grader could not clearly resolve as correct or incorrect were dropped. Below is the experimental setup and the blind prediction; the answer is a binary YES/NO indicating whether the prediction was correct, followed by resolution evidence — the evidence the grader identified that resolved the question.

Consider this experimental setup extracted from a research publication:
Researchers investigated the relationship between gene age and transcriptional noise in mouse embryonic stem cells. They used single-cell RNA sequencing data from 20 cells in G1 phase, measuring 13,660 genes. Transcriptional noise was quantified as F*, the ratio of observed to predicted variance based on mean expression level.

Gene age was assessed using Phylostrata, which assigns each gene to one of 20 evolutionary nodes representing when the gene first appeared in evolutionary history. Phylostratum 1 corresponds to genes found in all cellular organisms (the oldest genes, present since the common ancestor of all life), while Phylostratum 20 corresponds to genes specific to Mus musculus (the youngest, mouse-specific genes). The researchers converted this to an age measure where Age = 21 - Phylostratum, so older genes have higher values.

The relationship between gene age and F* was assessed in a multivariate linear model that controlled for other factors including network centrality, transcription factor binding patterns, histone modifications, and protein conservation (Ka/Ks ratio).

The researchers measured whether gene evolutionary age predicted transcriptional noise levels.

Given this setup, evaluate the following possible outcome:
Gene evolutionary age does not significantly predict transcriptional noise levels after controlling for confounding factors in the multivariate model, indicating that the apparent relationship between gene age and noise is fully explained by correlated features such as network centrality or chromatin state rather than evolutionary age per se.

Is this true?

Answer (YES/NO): NO